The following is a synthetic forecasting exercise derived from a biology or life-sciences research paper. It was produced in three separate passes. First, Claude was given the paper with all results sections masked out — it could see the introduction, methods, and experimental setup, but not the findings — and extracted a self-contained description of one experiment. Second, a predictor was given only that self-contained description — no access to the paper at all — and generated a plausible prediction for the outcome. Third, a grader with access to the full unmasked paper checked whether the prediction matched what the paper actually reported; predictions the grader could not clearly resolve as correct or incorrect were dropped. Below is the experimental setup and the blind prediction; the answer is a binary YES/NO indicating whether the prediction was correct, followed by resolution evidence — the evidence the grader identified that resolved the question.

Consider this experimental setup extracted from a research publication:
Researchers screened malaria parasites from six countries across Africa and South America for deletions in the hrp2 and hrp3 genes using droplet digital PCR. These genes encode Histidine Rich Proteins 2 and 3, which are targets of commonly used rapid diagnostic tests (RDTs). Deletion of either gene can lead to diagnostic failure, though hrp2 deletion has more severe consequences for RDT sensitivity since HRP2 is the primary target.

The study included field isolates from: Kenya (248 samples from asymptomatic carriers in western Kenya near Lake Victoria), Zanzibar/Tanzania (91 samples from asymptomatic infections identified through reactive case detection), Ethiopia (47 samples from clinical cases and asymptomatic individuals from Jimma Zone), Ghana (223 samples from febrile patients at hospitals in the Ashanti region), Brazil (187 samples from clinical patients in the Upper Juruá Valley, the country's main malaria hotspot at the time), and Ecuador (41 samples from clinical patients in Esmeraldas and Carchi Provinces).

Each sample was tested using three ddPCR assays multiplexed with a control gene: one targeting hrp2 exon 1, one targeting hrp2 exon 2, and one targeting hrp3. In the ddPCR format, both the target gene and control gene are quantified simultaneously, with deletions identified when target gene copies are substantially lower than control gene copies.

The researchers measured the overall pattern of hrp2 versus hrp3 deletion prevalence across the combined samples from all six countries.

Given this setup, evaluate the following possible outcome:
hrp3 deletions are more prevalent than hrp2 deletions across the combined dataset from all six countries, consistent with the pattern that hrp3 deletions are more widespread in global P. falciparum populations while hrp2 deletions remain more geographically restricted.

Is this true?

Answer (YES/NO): YES